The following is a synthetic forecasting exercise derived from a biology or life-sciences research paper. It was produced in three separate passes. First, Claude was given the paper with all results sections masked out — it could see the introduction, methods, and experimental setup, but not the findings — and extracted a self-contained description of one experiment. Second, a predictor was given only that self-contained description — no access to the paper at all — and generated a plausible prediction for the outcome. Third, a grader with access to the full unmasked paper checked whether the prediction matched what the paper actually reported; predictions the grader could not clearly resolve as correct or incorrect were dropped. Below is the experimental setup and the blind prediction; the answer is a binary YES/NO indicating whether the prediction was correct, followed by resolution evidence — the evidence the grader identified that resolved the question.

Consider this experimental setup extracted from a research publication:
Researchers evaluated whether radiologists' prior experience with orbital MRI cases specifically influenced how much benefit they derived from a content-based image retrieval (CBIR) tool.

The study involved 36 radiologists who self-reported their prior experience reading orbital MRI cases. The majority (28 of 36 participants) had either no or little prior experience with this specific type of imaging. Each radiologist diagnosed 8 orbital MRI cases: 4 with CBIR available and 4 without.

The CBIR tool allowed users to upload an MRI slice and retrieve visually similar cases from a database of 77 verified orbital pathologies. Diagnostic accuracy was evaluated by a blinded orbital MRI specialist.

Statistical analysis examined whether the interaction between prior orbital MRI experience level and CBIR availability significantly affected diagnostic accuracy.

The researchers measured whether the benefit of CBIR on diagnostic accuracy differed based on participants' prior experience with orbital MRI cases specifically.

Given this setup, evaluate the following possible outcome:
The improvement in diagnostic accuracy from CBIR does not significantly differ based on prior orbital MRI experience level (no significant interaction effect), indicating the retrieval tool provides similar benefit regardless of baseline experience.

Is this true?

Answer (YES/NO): YES